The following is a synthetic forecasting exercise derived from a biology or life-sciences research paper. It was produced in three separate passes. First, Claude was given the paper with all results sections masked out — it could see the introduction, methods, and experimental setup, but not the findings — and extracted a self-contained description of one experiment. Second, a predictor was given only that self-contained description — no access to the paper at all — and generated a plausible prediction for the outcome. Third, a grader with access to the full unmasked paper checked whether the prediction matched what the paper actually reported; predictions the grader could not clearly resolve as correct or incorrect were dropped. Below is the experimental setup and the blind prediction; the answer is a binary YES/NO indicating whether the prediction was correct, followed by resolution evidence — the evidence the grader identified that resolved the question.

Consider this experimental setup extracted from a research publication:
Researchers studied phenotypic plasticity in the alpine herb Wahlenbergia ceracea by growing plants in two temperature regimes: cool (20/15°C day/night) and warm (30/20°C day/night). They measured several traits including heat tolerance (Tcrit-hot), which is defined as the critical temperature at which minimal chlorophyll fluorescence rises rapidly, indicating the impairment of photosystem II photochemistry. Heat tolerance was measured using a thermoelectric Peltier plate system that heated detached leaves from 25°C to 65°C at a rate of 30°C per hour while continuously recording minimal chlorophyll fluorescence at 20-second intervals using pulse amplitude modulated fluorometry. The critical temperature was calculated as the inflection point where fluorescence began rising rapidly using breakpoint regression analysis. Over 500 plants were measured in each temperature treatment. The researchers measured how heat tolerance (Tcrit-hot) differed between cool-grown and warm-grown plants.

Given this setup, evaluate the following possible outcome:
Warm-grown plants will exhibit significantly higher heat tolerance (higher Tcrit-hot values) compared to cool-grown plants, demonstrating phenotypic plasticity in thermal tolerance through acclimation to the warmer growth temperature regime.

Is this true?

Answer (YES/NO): NO